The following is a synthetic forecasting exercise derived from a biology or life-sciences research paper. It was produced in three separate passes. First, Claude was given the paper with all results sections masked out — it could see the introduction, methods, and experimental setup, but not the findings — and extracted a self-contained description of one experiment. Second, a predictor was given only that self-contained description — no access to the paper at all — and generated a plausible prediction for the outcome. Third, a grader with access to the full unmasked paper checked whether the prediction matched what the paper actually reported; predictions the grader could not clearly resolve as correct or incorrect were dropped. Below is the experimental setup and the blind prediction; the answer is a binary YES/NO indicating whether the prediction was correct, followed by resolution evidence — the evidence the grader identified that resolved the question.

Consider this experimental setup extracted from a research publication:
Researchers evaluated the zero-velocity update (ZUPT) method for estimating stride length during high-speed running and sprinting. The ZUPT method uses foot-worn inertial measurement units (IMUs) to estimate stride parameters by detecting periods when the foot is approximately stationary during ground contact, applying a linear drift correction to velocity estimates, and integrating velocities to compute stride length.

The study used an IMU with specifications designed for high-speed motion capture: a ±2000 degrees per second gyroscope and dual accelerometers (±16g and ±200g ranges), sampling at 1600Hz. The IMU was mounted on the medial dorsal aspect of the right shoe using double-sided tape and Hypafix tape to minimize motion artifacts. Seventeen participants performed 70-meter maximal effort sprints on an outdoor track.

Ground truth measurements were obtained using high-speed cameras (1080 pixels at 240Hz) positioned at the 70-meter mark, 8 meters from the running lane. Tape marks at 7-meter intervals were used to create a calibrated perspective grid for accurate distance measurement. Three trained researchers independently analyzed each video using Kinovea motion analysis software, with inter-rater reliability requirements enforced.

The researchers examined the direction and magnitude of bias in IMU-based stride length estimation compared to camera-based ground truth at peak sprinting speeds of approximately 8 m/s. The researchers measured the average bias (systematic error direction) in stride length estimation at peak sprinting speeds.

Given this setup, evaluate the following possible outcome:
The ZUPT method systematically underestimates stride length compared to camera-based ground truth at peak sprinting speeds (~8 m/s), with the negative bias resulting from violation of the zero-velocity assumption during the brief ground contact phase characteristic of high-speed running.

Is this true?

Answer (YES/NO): YES